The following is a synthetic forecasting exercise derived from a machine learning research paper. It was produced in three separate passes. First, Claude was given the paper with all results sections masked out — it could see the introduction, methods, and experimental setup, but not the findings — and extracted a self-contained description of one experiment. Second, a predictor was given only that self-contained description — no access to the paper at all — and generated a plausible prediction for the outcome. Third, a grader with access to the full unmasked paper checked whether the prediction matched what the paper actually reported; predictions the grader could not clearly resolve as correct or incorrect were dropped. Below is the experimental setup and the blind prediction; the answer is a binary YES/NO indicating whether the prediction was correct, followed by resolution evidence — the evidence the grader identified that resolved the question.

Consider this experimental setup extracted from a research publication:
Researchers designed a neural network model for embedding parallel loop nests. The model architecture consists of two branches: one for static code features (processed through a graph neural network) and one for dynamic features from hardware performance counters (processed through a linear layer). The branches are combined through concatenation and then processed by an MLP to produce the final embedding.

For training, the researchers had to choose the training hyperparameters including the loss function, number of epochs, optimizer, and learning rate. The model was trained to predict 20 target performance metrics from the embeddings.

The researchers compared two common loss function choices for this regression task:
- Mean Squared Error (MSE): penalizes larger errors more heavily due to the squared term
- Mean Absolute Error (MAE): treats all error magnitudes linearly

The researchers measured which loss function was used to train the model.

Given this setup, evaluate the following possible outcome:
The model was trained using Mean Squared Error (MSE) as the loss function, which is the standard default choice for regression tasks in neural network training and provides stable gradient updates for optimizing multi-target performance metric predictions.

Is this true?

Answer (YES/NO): NO